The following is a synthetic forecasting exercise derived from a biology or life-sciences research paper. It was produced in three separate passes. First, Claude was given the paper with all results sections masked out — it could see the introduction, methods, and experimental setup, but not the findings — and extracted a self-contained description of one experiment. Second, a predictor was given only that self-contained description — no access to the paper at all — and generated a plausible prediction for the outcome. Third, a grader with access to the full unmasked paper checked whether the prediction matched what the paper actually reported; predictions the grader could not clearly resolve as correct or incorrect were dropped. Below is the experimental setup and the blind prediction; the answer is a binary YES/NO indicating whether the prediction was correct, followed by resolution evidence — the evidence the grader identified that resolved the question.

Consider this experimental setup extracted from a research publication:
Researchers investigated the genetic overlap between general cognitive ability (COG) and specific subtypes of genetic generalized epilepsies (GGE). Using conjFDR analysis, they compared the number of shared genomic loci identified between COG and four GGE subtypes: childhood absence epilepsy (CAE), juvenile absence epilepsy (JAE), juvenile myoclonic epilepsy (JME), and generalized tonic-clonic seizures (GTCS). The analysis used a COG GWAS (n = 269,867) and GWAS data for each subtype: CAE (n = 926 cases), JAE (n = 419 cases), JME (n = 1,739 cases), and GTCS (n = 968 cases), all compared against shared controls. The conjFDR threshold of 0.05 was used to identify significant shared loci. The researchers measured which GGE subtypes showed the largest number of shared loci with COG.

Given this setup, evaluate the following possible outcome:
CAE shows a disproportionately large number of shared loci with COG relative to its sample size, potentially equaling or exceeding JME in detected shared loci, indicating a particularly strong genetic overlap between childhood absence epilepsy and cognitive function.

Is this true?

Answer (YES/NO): NO